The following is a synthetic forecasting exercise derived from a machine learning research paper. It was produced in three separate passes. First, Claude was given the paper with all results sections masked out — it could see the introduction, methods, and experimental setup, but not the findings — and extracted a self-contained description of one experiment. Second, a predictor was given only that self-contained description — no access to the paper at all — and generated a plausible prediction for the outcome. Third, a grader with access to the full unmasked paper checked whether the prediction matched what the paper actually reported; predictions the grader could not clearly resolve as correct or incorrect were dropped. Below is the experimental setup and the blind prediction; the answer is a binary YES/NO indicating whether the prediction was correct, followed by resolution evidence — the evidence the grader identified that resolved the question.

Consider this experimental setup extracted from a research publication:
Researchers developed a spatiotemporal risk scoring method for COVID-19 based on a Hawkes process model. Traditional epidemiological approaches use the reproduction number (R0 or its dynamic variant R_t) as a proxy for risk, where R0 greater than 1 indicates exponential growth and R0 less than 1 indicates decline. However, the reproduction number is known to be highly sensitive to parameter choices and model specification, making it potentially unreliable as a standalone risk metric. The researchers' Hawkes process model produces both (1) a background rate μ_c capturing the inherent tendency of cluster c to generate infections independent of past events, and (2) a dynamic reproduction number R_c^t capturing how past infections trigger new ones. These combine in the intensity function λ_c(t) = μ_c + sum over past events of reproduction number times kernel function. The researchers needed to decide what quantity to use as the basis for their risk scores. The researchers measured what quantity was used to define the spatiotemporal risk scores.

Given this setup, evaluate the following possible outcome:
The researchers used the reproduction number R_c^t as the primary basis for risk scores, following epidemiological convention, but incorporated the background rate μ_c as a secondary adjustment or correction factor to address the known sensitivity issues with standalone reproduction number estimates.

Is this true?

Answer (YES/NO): NO